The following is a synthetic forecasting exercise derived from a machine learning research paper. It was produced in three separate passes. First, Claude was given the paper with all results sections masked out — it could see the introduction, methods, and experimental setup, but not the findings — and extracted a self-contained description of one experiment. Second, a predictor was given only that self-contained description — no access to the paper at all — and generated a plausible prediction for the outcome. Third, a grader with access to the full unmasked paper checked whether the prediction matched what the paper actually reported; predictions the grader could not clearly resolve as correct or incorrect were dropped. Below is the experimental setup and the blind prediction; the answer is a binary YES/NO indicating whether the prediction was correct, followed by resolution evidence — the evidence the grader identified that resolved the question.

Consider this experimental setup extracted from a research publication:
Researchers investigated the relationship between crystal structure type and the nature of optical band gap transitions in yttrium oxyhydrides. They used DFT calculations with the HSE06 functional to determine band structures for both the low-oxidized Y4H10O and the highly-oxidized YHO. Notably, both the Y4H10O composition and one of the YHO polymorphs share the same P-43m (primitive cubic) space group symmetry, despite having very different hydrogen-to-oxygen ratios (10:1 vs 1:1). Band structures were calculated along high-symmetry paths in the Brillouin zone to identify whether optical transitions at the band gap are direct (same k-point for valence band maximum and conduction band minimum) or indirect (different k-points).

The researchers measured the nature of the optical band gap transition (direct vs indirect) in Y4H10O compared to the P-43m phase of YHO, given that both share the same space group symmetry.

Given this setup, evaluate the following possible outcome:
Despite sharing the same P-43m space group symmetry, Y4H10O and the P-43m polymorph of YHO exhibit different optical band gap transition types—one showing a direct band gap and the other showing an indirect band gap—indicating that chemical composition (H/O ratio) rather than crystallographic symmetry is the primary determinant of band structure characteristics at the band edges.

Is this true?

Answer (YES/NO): NO